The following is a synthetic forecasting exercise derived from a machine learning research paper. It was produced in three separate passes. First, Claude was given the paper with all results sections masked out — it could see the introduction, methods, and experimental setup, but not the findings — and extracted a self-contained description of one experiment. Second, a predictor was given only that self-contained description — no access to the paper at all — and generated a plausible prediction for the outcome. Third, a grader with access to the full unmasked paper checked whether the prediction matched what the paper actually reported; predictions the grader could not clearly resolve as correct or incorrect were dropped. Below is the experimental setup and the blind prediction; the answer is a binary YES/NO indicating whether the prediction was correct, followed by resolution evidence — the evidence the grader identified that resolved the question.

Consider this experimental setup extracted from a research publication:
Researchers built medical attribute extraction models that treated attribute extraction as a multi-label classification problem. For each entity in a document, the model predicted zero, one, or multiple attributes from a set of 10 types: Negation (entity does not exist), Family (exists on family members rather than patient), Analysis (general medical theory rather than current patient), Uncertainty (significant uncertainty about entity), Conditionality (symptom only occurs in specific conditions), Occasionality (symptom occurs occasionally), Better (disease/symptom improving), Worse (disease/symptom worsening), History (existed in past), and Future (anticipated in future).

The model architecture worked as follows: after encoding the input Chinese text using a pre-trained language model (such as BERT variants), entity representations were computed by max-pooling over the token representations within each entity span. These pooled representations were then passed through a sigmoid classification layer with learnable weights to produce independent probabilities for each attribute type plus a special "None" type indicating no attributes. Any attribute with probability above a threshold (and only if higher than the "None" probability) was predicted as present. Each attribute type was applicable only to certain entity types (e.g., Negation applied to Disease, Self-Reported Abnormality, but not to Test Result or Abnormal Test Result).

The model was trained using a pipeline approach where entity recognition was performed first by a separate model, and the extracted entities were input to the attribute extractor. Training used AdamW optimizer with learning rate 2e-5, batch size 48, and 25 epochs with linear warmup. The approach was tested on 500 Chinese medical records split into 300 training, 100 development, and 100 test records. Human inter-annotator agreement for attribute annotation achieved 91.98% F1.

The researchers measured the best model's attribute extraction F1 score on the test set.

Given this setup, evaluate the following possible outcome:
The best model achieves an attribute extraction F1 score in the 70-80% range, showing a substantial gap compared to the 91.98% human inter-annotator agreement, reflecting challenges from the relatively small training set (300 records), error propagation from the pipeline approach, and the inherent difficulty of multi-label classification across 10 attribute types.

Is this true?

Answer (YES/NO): NO